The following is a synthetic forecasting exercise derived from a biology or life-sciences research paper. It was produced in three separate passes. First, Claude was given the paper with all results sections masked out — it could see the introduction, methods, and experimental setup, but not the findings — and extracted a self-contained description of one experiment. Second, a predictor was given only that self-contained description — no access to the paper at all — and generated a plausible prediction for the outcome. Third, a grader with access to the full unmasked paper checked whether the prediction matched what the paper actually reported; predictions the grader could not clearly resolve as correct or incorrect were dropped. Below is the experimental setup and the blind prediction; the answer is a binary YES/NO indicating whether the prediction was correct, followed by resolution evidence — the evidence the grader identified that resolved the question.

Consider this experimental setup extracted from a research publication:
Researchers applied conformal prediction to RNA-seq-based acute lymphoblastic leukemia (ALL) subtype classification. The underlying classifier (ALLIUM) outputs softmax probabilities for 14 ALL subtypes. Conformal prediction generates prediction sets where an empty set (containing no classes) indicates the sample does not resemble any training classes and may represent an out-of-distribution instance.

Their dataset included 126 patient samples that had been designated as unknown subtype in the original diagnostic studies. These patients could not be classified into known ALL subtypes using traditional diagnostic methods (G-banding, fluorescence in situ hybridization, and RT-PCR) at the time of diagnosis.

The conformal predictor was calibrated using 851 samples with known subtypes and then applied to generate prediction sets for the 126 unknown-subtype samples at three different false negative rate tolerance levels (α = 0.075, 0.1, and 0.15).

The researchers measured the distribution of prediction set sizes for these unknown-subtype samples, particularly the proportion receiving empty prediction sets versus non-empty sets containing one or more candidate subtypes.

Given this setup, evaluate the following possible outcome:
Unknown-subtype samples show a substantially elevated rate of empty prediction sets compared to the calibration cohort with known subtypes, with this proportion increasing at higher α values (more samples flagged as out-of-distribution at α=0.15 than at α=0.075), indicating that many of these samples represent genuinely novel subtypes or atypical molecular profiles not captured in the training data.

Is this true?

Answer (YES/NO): YES